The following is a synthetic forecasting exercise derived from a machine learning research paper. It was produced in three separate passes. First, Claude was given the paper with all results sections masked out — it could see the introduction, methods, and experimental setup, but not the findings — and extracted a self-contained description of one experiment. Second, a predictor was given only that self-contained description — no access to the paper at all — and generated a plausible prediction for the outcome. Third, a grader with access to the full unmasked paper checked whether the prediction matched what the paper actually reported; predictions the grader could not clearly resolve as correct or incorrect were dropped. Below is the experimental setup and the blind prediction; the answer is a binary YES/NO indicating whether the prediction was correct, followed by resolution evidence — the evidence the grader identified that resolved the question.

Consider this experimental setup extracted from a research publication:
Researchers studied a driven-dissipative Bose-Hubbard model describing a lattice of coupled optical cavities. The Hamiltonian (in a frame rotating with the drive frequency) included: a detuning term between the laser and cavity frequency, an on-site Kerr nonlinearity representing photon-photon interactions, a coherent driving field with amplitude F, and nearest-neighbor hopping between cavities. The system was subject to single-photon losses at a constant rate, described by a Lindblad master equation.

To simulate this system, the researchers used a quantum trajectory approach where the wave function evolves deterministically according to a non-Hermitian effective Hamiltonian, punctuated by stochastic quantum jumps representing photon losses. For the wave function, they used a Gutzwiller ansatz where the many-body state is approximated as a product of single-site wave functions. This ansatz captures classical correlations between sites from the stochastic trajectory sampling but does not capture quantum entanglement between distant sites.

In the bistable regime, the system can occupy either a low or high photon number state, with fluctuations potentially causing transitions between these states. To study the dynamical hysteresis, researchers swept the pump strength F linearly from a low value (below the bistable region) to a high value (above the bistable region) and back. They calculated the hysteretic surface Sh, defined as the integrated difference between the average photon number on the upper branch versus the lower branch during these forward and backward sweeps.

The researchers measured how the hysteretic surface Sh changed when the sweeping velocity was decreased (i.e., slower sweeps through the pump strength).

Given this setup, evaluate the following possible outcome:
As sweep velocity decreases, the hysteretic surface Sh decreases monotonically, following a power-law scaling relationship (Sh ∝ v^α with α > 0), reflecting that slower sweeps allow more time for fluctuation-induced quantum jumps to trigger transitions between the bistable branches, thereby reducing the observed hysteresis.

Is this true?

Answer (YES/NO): YES